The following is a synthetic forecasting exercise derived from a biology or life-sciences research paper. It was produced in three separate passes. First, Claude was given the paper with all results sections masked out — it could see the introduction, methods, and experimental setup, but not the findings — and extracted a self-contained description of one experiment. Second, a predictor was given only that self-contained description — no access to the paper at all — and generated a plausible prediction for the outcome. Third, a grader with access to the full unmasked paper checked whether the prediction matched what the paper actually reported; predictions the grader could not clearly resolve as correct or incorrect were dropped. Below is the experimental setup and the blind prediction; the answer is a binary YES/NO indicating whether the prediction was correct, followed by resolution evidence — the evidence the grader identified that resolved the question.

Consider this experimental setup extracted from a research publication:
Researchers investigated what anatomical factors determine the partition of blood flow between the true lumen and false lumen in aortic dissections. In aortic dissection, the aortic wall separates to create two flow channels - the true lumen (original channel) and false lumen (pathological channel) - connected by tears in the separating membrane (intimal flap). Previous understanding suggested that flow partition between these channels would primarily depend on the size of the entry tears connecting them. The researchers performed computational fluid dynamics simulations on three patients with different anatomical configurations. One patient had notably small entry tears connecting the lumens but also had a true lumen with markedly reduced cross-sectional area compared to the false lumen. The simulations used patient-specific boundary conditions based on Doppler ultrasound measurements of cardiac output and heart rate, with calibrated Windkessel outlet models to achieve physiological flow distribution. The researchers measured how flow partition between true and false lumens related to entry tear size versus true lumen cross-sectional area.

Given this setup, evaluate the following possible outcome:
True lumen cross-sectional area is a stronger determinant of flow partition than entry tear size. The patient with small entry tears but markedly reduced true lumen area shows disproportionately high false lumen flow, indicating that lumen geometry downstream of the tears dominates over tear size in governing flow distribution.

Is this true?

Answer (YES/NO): YES